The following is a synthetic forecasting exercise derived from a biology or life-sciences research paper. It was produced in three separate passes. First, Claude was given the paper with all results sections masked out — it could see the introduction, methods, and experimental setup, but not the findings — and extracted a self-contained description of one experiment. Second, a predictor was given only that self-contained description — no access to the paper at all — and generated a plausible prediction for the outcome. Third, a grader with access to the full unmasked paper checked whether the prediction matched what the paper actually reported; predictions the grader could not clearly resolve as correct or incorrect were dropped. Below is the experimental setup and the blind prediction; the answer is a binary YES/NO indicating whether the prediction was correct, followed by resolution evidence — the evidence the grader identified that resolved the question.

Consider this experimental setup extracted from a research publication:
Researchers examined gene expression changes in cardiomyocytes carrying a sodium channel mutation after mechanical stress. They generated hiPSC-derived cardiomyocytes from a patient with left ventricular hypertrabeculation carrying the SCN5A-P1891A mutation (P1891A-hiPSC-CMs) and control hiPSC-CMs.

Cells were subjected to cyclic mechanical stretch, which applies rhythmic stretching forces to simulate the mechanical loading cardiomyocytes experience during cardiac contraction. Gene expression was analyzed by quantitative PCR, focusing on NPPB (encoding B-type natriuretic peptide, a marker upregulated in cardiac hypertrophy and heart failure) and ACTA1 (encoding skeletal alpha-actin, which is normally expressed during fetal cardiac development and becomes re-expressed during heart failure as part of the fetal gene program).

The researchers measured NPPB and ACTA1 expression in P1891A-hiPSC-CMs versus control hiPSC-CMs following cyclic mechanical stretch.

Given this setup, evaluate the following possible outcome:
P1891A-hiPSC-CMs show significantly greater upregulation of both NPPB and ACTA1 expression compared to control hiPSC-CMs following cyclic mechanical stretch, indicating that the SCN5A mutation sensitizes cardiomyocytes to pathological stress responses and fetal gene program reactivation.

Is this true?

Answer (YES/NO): NO